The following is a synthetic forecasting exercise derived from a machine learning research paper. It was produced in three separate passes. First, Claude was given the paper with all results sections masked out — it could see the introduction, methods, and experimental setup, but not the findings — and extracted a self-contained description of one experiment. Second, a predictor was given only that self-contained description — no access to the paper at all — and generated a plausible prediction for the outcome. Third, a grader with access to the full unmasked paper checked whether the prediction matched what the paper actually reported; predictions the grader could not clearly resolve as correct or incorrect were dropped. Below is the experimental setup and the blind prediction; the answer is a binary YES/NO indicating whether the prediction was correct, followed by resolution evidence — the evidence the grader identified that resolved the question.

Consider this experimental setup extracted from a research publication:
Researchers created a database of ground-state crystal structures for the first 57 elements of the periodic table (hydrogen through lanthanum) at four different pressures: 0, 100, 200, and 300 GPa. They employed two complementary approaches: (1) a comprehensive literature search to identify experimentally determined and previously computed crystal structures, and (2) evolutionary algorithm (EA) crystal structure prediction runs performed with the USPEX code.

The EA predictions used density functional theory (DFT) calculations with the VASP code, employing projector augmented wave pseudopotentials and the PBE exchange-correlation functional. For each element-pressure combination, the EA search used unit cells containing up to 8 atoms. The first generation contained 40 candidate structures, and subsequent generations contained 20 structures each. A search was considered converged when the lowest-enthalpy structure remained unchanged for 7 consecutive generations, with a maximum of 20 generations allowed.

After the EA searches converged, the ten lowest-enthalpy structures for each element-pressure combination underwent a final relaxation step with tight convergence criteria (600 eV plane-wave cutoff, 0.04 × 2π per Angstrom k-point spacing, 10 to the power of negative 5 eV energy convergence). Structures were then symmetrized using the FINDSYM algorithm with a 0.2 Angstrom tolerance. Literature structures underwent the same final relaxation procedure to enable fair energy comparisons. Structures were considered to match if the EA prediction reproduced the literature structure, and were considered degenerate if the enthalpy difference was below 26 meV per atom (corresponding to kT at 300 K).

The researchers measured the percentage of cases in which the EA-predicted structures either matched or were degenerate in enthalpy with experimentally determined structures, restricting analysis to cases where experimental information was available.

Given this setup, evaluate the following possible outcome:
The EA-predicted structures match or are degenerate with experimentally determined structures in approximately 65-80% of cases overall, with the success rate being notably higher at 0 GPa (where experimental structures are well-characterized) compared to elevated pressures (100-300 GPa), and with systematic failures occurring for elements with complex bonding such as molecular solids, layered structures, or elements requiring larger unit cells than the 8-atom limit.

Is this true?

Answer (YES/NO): NO